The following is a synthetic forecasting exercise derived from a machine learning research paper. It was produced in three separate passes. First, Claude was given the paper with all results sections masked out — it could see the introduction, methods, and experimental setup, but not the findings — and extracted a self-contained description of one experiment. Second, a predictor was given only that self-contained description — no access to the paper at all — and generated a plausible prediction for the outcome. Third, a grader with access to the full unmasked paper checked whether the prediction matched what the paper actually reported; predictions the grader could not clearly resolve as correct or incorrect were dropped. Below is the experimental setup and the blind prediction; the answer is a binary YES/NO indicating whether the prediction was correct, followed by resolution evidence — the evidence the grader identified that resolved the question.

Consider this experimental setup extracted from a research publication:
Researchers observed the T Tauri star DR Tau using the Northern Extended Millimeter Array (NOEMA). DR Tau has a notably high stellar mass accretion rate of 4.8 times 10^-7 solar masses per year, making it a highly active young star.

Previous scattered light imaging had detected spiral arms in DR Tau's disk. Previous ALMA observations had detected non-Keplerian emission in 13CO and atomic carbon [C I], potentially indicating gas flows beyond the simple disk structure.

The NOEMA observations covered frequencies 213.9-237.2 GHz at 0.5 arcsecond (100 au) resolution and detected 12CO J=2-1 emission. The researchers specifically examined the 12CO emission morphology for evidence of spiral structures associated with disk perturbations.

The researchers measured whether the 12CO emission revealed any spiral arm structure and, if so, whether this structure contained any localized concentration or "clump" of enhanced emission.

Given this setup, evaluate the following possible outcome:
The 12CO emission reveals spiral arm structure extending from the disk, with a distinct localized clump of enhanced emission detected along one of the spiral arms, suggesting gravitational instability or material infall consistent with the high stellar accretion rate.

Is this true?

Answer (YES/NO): YES